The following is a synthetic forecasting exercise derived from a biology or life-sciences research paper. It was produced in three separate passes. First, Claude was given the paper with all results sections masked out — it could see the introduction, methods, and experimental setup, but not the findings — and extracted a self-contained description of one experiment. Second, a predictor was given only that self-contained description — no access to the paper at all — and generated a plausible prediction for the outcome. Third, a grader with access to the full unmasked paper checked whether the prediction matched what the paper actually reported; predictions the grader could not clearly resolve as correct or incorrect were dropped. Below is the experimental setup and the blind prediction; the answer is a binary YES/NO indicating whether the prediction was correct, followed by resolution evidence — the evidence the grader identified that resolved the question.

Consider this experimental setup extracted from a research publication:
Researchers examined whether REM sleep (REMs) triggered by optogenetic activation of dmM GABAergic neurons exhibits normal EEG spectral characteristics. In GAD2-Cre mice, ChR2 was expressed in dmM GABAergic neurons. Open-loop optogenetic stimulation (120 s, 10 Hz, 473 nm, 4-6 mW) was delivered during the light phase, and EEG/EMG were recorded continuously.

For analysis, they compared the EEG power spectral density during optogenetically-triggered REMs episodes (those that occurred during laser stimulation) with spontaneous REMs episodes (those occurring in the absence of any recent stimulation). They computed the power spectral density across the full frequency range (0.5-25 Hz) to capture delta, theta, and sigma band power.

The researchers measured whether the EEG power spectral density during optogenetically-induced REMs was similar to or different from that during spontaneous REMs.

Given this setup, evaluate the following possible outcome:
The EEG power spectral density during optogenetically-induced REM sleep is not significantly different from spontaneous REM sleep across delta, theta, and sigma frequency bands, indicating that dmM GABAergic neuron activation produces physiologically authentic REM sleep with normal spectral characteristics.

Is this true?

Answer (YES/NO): YES